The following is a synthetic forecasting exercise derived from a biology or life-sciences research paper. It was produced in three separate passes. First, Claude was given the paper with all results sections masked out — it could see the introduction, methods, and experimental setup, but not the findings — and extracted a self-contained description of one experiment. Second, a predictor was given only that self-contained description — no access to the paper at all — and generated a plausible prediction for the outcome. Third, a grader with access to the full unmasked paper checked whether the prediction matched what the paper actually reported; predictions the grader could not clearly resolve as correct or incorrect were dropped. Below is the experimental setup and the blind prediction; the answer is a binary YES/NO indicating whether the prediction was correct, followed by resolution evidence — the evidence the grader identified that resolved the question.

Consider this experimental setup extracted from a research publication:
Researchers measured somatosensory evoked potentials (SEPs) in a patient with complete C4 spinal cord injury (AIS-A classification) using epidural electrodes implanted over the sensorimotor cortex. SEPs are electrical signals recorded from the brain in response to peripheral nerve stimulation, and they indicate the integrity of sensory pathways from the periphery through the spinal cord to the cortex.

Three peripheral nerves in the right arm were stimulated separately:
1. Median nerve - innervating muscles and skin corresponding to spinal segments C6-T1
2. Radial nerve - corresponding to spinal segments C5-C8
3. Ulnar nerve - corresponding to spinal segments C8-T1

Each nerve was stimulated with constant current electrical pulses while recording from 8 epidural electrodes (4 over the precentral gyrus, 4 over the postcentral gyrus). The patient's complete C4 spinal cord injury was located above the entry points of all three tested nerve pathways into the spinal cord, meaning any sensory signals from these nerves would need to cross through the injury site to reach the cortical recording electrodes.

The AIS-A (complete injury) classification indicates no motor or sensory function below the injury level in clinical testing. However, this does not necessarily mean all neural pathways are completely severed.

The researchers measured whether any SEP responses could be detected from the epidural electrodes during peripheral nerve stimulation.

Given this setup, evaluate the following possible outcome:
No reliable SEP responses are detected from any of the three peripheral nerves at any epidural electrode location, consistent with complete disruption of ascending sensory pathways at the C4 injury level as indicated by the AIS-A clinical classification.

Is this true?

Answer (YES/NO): NO